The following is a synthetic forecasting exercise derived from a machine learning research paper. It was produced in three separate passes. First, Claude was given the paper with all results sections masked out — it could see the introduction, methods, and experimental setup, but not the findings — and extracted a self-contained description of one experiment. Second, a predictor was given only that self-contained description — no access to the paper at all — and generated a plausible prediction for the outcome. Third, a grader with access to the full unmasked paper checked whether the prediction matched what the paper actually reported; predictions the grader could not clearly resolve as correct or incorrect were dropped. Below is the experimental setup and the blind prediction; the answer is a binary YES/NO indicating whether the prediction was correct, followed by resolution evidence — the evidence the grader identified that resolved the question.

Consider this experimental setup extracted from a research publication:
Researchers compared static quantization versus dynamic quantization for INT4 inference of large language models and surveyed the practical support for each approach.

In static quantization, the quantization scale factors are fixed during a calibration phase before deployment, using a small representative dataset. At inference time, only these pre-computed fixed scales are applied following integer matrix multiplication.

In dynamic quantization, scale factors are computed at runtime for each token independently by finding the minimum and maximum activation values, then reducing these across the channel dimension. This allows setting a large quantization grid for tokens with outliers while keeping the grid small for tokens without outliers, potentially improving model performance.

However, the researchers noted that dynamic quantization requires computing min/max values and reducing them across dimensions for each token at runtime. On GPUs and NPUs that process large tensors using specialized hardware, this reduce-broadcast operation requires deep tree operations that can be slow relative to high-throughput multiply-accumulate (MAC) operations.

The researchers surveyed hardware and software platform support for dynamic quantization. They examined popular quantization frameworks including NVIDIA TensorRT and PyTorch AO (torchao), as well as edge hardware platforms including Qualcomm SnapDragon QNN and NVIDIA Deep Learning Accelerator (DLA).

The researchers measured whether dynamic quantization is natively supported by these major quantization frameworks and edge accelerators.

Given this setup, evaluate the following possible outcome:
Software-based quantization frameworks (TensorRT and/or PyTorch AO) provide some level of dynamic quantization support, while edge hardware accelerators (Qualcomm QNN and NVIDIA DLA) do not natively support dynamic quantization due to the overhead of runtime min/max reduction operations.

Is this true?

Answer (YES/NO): NO